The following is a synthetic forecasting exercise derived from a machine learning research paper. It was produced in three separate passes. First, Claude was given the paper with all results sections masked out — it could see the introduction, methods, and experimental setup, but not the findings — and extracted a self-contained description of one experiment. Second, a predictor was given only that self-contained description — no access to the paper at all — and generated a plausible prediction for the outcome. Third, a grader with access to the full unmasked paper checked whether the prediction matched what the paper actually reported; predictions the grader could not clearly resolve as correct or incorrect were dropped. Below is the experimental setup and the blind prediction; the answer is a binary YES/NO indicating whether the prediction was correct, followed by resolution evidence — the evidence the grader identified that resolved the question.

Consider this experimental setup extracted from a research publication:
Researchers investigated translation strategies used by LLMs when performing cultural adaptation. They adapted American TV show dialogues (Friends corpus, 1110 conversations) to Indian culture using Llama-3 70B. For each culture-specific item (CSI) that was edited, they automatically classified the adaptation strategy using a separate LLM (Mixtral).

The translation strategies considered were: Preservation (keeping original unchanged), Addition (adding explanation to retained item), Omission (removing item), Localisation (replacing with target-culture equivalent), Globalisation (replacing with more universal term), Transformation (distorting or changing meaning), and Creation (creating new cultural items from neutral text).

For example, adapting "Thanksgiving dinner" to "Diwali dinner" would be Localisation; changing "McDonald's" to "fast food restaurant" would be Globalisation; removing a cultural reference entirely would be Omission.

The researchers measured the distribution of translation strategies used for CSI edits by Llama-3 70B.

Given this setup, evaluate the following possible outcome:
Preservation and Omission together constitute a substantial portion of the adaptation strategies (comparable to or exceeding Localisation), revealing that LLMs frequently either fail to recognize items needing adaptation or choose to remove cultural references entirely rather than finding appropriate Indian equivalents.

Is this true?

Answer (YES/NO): NO